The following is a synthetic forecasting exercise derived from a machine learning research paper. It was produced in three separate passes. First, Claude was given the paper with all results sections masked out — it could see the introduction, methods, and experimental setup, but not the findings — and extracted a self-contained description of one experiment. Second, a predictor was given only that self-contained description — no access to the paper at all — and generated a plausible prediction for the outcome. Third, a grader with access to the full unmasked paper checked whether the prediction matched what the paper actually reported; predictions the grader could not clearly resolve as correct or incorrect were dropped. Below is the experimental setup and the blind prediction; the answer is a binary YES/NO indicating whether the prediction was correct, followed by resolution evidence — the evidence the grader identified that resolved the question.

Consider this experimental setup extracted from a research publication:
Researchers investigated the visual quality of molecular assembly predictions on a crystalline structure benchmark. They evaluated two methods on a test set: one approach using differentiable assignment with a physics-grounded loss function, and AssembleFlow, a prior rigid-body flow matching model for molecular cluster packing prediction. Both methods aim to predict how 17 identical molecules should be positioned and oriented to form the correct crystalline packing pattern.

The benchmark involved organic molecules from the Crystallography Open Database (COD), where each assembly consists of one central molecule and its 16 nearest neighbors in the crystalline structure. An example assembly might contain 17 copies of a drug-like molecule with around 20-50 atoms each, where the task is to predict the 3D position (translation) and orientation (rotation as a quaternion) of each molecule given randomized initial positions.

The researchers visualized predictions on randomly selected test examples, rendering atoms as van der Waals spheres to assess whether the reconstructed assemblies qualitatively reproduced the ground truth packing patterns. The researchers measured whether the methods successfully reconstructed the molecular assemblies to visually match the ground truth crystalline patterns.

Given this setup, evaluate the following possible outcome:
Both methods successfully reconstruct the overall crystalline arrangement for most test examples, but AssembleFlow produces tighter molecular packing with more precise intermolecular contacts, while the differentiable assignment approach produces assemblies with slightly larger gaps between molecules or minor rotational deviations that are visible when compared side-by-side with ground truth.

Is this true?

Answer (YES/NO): NO